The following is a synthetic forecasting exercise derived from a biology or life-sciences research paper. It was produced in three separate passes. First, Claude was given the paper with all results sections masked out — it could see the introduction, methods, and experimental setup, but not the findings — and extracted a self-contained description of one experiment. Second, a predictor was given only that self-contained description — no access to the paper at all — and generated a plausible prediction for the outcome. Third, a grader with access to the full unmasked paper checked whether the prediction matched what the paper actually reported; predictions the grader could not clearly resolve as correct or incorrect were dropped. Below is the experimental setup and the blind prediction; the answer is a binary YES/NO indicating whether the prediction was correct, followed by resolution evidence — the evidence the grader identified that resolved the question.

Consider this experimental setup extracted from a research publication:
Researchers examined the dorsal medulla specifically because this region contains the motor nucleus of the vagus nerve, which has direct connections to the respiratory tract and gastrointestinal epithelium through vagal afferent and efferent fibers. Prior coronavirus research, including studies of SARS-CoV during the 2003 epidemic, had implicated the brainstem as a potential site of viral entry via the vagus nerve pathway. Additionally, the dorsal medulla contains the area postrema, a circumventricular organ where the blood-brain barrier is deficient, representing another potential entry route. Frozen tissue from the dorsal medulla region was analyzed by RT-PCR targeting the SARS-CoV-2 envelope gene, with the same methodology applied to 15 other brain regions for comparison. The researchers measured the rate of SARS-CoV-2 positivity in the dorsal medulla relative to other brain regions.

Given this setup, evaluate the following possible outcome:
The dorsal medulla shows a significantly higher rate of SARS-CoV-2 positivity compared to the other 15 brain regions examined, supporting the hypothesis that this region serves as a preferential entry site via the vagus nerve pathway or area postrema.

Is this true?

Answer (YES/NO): NO